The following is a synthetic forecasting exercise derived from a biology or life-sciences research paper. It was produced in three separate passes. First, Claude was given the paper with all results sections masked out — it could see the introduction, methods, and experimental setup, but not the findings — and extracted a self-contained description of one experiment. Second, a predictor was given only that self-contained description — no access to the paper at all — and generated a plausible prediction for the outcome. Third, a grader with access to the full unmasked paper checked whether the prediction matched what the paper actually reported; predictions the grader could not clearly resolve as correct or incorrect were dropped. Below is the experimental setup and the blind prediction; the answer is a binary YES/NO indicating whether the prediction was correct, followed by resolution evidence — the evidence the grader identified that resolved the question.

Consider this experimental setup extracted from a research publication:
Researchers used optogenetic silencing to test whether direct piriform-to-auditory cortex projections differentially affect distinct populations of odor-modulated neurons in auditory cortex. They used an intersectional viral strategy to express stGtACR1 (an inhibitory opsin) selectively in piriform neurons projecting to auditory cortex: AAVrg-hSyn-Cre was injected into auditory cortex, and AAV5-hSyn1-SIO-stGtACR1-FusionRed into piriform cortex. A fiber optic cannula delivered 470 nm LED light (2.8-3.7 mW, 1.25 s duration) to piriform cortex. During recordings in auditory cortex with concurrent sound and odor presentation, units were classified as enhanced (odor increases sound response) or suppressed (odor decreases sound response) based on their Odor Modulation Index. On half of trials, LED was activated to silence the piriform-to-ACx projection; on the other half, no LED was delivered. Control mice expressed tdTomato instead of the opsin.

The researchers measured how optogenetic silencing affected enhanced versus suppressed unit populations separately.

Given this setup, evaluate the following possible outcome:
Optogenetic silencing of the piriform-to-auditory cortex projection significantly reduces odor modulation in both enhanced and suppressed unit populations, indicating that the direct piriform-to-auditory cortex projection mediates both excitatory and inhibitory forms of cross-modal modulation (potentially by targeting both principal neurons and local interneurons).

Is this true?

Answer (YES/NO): NO